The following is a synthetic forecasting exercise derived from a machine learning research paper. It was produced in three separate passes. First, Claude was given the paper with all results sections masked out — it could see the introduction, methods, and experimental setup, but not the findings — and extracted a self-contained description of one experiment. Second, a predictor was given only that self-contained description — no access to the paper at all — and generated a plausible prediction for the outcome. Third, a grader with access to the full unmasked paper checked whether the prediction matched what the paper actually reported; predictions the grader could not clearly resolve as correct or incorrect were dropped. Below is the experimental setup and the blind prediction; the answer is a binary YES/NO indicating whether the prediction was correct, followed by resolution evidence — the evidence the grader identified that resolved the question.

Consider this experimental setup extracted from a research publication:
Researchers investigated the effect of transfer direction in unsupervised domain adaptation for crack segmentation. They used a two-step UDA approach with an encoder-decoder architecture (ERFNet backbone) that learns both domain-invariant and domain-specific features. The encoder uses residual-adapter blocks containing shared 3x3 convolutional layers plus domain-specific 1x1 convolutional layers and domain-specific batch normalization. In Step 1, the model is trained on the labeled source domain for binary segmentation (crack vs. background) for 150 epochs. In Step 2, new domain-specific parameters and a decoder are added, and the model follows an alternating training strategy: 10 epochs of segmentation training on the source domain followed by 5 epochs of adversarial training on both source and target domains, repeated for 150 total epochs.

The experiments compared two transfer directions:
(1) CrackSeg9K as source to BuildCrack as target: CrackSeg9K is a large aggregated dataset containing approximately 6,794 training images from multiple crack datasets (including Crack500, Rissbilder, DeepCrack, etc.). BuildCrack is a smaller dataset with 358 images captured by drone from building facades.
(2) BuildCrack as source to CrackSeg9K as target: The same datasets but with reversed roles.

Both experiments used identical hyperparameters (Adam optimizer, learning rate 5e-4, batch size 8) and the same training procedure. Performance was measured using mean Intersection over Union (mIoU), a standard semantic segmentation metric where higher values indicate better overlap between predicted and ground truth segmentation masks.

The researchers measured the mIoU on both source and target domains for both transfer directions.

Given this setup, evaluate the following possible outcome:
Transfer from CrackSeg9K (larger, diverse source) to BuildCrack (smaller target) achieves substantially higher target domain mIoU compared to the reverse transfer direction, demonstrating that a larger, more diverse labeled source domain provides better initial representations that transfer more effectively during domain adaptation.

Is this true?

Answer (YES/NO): YES